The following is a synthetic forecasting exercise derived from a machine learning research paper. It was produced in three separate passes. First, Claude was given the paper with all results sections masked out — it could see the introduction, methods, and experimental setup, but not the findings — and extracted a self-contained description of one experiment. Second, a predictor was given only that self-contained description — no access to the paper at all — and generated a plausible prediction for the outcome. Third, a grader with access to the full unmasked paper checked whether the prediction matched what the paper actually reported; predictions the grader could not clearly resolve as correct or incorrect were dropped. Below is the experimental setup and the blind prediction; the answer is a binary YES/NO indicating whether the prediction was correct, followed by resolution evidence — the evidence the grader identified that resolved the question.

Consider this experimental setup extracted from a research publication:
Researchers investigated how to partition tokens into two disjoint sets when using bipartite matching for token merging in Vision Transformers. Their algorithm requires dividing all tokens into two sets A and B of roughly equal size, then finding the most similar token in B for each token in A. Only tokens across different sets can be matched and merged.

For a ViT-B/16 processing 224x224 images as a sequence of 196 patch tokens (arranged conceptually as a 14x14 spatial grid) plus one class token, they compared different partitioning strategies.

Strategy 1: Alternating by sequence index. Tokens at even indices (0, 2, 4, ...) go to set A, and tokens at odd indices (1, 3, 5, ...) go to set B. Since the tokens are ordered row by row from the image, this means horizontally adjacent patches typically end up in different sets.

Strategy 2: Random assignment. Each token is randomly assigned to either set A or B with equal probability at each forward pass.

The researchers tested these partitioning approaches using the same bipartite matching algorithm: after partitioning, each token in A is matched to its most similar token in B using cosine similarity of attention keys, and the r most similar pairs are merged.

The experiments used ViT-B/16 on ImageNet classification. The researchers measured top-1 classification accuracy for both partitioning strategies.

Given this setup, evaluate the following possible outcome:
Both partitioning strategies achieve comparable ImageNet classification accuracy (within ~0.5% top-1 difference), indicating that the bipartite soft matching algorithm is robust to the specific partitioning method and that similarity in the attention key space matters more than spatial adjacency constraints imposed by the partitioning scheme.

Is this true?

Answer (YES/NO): NO